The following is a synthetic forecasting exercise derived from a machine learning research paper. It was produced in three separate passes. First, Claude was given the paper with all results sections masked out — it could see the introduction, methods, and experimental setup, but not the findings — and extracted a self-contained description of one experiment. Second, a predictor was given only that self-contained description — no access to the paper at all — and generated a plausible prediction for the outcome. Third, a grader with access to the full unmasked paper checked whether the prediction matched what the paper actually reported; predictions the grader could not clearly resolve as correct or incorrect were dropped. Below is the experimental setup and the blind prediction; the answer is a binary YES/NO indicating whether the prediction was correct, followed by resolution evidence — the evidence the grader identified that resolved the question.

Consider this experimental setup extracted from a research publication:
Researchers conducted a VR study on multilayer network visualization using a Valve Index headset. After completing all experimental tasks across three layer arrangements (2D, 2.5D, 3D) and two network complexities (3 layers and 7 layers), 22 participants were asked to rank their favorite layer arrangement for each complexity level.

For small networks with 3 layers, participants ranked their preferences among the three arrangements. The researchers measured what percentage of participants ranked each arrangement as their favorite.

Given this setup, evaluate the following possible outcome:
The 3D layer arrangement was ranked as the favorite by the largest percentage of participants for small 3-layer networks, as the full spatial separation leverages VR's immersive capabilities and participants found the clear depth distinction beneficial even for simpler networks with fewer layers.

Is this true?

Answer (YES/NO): NO